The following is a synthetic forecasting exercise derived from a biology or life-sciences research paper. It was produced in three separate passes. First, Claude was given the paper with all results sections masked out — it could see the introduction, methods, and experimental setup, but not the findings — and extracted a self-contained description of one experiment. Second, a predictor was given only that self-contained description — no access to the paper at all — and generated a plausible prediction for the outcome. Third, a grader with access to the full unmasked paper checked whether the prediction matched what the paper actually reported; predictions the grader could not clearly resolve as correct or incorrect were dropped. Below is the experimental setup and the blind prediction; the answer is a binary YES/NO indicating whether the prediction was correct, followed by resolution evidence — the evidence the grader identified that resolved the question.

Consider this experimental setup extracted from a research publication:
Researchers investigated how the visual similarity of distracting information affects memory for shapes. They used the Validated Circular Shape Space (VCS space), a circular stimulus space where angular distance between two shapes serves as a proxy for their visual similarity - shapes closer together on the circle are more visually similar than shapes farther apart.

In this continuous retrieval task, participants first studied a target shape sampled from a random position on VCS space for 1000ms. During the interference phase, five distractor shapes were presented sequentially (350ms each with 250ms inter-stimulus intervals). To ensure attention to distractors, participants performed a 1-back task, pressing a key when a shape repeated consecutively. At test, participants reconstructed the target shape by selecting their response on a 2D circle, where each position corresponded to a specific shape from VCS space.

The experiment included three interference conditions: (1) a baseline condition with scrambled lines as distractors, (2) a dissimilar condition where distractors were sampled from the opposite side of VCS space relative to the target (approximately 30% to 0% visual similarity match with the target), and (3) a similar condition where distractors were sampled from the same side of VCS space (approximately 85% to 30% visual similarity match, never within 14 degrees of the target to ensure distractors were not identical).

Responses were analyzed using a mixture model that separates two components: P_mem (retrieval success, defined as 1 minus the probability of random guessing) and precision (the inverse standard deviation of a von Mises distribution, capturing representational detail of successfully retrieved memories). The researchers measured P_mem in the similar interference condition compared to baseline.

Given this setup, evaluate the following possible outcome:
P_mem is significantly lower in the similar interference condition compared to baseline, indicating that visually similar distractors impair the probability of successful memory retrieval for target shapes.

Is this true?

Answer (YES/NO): NO